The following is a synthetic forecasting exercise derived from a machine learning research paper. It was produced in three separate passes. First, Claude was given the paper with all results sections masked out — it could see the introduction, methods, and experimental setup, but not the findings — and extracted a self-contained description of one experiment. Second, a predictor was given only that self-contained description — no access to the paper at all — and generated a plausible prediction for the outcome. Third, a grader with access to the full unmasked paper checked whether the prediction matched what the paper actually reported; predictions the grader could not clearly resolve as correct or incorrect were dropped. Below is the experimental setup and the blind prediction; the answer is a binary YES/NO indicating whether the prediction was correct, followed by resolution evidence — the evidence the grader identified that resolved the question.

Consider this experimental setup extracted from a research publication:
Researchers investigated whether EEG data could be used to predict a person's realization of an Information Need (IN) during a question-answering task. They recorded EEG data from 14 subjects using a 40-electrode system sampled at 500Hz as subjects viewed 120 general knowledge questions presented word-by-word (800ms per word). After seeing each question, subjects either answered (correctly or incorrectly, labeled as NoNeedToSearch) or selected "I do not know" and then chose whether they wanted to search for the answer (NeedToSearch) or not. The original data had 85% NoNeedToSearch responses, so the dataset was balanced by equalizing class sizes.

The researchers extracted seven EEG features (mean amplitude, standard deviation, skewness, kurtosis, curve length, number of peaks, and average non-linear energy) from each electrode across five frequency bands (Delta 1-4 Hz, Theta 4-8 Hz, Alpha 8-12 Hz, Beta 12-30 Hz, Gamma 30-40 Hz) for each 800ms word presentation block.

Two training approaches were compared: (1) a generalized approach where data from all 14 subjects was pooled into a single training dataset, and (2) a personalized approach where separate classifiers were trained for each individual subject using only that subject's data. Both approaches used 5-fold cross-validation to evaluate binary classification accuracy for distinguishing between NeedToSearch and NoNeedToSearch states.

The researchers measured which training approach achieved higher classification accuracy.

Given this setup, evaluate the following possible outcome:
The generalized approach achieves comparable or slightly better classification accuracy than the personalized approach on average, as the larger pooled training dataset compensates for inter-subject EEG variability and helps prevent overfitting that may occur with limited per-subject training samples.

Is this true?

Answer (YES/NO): NO